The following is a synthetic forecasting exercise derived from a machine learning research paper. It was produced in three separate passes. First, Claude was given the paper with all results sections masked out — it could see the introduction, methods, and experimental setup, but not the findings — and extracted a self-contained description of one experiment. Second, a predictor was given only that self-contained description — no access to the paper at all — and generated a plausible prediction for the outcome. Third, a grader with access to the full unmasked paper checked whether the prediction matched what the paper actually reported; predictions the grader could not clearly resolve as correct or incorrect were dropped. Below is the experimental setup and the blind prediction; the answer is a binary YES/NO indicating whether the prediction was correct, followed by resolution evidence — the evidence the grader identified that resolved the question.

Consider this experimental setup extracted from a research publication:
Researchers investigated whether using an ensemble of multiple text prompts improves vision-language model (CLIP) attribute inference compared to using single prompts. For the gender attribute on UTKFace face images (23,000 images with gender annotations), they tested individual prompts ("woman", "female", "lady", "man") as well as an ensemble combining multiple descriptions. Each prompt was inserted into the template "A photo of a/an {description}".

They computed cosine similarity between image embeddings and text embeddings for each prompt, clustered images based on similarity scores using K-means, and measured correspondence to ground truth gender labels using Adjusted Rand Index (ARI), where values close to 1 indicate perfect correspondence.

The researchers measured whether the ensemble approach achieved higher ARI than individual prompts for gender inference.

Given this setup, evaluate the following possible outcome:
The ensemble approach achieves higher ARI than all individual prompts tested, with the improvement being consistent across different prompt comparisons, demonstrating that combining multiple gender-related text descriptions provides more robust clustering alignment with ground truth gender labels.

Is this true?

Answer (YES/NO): YES